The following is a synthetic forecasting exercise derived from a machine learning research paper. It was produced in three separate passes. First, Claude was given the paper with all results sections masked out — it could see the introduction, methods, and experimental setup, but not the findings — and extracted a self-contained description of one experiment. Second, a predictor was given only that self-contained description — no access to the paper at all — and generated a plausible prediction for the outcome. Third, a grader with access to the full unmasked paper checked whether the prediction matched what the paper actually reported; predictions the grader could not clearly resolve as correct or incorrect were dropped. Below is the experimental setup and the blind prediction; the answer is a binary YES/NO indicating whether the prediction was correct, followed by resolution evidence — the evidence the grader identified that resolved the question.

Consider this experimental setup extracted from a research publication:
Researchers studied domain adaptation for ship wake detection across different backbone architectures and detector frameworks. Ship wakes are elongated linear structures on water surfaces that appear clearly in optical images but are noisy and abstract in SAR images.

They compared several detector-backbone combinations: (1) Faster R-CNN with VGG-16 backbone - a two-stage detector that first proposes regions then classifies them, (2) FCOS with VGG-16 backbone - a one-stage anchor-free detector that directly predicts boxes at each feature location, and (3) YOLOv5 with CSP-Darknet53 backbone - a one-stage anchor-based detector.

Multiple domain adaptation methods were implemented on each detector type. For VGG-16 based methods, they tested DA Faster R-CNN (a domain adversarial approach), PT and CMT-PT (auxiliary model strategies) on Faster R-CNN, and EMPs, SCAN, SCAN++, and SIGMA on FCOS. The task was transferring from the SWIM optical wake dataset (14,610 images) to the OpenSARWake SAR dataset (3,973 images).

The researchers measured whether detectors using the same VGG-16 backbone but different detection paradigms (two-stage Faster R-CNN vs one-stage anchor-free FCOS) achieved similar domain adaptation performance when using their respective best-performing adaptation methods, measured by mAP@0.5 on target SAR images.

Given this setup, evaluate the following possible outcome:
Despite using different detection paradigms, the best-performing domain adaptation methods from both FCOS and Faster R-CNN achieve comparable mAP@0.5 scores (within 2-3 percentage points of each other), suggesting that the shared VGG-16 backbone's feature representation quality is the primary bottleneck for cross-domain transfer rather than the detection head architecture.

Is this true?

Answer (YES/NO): NO